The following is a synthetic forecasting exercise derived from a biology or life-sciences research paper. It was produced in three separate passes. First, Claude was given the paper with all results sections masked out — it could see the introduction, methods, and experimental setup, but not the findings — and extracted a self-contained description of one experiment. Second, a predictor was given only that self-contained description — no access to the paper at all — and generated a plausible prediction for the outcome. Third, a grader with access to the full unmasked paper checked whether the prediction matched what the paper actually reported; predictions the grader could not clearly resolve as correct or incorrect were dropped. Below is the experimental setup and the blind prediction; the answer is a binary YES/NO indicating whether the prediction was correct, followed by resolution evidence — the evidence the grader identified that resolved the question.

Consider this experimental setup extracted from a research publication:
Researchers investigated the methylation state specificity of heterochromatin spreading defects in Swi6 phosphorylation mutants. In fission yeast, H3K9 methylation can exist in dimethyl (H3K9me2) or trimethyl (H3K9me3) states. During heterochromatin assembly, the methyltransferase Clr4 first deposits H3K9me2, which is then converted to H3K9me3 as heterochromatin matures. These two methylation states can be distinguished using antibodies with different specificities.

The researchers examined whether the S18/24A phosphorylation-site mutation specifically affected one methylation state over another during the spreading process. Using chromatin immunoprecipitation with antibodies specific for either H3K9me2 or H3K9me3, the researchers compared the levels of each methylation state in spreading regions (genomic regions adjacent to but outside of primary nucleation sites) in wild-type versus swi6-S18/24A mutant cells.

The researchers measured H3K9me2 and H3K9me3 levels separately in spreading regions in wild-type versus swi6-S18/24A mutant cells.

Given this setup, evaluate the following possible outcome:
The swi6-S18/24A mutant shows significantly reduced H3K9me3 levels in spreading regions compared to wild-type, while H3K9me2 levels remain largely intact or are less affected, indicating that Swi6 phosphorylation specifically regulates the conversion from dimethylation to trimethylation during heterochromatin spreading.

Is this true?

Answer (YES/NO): YES